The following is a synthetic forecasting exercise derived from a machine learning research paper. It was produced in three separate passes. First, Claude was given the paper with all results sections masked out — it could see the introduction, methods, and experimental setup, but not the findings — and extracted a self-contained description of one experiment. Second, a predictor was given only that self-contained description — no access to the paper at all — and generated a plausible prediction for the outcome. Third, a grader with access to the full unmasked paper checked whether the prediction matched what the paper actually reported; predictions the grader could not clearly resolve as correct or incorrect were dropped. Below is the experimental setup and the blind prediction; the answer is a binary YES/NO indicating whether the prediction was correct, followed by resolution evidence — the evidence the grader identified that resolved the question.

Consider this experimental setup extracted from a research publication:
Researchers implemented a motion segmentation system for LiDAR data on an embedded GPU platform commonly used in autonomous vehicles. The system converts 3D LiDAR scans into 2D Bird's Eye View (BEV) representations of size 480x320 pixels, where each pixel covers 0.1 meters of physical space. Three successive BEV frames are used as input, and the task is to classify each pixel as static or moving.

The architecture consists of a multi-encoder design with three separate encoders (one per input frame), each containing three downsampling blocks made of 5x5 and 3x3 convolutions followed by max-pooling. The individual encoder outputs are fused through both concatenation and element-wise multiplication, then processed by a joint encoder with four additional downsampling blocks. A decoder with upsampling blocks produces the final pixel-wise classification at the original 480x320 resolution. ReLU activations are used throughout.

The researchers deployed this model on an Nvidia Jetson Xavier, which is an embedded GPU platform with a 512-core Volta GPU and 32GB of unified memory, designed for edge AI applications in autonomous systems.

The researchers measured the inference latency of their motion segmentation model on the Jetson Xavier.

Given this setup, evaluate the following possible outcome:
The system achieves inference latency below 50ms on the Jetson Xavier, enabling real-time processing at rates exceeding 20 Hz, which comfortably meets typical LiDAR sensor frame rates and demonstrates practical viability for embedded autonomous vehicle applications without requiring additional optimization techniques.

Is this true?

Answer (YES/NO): YES